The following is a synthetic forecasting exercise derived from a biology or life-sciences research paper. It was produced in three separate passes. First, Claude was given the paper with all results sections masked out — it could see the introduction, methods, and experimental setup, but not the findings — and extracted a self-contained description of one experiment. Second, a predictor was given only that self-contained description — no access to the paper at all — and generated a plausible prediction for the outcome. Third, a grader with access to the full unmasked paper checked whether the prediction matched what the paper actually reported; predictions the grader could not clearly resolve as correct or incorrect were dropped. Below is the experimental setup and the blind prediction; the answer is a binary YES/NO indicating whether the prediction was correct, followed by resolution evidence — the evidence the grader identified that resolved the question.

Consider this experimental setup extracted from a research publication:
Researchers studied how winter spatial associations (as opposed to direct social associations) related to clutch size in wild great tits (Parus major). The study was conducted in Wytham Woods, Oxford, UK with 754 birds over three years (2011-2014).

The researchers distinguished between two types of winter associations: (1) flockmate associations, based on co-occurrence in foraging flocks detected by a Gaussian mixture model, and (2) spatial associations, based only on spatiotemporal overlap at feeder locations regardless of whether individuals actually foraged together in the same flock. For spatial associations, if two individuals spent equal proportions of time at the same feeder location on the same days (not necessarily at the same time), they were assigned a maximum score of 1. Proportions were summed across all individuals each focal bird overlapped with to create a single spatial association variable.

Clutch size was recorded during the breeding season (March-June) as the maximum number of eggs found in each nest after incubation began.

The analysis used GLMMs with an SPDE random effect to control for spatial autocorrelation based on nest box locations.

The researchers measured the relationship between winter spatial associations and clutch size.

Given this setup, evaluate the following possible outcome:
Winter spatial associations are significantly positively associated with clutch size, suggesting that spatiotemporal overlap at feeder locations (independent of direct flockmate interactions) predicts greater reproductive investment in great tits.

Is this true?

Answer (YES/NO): NO